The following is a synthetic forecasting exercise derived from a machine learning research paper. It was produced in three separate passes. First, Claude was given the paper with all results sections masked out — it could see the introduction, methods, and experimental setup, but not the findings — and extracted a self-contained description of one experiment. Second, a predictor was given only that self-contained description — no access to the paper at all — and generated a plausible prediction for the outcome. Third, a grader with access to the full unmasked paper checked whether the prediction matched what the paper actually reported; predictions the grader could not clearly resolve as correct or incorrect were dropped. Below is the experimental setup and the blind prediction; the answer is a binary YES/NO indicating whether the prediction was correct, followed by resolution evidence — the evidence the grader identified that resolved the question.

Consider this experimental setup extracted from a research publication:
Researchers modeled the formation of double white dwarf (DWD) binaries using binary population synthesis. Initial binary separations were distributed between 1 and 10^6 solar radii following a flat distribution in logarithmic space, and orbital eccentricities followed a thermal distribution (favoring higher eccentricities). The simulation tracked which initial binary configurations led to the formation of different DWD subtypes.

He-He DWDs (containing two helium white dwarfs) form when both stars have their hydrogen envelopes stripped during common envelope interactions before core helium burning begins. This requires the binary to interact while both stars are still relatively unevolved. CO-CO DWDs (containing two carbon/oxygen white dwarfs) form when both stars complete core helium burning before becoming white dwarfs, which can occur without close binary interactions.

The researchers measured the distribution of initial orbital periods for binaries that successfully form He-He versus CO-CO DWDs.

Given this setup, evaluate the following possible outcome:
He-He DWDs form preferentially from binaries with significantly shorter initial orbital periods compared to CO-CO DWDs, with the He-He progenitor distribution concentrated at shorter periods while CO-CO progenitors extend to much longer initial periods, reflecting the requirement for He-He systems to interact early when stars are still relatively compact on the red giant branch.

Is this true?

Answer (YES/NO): YES